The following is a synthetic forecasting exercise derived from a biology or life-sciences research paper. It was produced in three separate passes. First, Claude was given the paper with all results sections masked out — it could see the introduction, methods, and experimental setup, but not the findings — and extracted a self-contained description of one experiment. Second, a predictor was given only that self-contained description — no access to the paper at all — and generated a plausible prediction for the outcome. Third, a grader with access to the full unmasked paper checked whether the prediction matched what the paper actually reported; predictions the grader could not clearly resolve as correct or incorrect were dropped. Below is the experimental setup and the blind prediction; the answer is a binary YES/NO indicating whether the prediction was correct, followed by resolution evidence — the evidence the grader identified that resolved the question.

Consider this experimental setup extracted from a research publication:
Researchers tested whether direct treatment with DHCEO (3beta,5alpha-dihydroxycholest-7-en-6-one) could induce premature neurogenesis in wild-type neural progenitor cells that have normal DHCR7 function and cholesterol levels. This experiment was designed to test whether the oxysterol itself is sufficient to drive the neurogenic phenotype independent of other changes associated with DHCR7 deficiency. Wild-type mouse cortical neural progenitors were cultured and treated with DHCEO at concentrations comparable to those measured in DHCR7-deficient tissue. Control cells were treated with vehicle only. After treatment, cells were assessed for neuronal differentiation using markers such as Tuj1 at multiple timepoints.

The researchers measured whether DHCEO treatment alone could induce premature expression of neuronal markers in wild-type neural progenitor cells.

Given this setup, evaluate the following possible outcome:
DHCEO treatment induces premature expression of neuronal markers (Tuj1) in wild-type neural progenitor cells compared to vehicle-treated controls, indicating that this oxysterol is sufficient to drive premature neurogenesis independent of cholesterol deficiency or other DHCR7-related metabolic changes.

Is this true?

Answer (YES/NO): YES